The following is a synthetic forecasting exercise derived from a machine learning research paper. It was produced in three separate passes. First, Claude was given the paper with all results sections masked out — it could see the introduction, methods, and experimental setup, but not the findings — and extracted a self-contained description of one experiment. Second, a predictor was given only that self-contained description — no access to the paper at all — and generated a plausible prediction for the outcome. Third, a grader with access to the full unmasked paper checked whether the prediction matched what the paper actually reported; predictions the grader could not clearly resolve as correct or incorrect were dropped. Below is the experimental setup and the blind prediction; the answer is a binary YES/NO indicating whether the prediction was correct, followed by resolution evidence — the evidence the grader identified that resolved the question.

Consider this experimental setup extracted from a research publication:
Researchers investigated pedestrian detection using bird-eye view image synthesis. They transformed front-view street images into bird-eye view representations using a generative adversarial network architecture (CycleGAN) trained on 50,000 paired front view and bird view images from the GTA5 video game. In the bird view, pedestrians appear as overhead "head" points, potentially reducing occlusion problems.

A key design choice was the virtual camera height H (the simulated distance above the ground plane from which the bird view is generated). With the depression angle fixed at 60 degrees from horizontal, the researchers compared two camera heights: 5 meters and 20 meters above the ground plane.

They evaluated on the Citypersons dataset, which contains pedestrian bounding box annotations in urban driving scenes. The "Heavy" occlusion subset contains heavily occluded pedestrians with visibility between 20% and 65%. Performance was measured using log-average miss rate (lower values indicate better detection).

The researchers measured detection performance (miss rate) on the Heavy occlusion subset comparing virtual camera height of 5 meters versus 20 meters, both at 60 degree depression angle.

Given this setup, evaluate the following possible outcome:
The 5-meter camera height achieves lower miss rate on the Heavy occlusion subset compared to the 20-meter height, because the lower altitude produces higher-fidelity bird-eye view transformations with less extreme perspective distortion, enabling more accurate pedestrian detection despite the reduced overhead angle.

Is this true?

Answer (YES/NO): NO